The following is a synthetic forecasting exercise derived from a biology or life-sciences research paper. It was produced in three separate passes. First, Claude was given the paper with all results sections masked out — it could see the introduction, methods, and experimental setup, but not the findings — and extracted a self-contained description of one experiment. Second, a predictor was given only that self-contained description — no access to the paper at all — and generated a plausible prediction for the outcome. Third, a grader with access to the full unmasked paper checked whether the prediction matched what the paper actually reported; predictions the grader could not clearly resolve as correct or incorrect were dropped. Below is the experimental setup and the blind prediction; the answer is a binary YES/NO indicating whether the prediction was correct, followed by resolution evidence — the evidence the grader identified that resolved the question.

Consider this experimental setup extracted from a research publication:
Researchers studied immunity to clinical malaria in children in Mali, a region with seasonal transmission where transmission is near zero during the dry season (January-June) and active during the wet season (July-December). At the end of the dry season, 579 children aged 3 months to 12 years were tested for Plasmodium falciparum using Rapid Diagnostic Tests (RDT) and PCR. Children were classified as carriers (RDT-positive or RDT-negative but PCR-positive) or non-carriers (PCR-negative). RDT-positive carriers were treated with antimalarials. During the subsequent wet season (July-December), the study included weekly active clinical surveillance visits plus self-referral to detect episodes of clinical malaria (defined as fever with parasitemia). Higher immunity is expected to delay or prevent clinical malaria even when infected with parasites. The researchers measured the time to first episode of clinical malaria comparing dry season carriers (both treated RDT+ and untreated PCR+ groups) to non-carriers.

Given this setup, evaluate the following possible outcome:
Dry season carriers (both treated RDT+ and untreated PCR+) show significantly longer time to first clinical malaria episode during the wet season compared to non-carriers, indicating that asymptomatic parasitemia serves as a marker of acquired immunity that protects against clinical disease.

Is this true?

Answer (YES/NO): YES